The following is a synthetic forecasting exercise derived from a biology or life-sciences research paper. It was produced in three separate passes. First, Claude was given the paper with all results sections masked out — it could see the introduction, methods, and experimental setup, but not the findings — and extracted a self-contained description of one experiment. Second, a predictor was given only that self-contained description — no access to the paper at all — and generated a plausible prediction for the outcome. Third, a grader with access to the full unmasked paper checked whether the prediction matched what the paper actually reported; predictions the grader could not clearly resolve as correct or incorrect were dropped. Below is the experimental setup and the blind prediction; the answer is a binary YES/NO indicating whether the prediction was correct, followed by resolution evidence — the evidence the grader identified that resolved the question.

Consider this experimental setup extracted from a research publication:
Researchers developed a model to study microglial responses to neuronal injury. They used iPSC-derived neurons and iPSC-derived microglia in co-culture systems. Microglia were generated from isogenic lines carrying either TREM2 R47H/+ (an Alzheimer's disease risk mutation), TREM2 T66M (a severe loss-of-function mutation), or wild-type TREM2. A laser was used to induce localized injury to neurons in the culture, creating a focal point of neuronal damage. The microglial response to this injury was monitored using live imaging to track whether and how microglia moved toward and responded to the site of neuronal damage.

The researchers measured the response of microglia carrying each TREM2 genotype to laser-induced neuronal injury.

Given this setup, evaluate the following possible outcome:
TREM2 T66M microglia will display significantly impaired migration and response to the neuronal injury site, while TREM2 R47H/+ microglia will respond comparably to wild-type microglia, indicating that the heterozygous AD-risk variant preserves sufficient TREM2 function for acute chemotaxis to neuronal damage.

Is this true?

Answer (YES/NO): NO